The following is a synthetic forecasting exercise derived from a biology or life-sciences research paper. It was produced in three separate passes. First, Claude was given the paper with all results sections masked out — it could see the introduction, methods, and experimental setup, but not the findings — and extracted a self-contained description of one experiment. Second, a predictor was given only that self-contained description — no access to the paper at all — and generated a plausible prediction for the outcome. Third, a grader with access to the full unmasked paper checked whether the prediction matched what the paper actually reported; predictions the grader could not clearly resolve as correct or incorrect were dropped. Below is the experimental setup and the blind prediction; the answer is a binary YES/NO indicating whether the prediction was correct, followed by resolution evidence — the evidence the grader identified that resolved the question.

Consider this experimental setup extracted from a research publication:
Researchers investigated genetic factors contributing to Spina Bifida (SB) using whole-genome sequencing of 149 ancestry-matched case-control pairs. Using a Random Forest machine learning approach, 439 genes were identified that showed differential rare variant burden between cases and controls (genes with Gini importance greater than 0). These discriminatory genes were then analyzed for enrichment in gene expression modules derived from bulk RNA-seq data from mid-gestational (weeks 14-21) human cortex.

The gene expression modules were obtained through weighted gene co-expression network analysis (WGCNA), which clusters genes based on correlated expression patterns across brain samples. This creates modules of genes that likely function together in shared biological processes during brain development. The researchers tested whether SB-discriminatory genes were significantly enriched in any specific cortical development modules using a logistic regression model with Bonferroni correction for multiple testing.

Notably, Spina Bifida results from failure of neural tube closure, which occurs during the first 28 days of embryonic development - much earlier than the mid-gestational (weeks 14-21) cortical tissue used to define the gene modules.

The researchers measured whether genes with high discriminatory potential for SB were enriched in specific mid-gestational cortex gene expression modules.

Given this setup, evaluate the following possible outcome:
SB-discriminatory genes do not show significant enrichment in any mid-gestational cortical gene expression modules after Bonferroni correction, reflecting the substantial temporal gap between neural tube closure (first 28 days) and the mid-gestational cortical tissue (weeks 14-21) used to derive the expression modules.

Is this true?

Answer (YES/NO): NO